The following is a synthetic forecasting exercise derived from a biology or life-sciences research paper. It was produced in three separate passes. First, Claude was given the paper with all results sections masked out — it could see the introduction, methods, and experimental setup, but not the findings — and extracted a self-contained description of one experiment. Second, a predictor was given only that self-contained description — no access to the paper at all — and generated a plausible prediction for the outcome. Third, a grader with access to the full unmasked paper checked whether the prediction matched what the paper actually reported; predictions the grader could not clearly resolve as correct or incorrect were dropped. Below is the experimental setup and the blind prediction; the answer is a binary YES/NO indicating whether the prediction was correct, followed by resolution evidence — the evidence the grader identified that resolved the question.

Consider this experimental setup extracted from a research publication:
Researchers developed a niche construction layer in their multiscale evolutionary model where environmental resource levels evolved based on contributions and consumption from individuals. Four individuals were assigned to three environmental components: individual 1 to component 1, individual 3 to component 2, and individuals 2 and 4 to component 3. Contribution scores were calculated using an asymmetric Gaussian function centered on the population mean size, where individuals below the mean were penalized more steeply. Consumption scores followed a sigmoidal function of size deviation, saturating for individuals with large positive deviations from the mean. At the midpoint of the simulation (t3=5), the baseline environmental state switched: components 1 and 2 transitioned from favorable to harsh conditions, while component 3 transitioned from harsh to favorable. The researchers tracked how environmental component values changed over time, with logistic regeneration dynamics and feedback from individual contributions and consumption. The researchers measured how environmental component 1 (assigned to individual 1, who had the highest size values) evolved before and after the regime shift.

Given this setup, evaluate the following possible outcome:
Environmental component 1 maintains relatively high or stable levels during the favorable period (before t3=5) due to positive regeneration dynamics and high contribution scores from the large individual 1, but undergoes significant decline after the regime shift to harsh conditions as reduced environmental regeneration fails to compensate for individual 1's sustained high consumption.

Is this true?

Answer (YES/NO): NO